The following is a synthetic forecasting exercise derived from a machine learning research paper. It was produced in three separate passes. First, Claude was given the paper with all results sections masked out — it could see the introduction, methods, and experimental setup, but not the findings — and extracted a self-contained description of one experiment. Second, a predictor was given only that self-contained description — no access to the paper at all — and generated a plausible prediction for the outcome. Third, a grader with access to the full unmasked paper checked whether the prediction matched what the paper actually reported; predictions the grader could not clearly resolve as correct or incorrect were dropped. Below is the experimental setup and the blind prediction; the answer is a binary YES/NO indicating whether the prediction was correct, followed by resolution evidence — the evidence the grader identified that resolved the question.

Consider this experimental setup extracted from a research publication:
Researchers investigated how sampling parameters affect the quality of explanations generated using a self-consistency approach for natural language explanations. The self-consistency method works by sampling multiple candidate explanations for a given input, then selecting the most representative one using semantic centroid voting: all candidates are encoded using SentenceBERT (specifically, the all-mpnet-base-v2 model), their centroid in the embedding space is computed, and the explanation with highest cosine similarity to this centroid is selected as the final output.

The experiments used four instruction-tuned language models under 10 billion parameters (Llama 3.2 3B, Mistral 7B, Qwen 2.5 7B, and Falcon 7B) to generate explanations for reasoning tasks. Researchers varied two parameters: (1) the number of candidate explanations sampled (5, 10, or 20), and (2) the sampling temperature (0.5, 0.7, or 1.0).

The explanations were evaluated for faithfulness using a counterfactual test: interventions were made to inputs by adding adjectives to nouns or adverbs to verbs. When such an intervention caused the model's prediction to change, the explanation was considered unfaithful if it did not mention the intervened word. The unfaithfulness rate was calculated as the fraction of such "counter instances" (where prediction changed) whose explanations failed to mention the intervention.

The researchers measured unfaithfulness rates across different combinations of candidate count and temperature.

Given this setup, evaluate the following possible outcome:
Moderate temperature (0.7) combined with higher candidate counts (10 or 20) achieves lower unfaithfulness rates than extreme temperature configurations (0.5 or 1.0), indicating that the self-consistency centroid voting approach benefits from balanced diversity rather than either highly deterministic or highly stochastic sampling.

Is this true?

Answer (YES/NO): NO